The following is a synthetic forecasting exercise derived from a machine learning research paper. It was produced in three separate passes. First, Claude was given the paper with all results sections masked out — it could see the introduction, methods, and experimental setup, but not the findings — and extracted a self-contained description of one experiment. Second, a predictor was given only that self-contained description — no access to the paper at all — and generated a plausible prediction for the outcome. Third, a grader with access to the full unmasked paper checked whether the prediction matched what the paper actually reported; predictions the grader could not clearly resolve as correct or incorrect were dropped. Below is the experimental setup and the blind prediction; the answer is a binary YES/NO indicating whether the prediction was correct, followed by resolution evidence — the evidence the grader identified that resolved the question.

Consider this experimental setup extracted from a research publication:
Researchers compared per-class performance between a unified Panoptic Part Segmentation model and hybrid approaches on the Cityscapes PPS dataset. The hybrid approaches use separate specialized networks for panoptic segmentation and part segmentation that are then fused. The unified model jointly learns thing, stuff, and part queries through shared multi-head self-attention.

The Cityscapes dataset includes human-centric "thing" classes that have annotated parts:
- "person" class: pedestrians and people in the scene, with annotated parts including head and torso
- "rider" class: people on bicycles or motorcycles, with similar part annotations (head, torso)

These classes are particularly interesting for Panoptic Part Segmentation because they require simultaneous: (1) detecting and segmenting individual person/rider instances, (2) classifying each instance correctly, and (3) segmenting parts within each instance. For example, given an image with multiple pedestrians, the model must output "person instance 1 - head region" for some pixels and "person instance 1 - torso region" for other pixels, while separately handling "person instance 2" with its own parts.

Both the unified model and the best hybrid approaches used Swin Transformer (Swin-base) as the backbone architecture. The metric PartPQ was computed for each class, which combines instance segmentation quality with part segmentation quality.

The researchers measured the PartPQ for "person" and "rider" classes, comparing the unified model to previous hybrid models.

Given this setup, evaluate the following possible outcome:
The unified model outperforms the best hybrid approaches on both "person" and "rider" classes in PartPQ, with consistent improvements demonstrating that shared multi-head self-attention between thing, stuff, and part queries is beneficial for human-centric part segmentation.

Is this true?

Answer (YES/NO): NO